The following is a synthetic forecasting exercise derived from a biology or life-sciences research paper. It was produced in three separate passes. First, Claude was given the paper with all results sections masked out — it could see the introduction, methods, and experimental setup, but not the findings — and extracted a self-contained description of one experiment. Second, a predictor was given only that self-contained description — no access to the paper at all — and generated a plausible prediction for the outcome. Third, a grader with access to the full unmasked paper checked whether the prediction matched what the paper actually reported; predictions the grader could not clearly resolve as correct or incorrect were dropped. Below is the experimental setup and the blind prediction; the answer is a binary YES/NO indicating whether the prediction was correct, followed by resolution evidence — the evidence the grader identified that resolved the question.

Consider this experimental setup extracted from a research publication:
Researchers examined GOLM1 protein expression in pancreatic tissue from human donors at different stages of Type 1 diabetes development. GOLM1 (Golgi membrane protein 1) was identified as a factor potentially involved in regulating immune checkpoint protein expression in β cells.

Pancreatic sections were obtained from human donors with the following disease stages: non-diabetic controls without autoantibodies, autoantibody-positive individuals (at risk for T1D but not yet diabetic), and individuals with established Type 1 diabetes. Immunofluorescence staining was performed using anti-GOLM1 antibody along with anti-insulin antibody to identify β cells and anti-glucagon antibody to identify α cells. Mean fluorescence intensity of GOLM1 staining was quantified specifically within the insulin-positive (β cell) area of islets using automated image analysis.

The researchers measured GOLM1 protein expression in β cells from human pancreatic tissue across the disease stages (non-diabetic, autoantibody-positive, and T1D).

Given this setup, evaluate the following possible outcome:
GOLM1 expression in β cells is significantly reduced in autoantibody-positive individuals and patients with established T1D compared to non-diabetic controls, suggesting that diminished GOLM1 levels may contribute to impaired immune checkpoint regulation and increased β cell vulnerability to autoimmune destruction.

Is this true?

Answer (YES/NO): NO